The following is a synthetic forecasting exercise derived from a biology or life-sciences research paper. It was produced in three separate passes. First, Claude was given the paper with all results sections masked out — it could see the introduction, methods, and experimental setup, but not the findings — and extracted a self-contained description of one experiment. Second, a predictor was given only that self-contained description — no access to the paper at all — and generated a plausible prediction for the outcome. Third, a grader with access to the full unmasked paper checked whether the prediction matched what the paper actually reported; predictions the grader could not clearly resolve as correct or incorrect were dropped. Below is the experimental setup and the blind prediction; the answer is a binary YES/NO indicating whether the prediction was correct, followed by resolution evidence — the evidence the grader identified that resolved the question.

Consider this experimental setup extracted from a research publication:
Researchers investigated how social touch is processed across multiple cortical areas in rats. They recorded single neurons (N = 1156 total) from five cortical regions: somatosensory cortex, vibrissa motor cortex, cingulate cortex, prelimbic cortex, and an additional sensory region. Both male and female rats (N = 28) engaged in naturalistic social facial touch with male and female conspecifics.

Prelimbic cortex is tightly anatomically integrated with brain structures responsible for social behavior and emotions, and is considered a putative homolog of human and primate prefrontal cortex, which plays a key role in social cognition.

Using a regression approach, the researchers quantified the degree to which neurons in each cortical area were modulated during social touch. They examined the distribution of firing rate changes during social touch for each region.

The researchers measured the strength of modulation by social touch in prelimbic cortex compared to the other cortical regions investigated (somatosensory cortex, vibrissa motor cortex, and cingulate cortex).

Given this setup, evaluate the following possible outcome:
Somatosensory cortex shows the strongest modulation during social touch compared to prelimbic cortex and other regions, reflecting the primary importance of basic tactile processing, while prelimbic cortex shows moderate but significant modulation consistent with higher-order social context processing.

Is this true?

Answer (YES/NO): NO